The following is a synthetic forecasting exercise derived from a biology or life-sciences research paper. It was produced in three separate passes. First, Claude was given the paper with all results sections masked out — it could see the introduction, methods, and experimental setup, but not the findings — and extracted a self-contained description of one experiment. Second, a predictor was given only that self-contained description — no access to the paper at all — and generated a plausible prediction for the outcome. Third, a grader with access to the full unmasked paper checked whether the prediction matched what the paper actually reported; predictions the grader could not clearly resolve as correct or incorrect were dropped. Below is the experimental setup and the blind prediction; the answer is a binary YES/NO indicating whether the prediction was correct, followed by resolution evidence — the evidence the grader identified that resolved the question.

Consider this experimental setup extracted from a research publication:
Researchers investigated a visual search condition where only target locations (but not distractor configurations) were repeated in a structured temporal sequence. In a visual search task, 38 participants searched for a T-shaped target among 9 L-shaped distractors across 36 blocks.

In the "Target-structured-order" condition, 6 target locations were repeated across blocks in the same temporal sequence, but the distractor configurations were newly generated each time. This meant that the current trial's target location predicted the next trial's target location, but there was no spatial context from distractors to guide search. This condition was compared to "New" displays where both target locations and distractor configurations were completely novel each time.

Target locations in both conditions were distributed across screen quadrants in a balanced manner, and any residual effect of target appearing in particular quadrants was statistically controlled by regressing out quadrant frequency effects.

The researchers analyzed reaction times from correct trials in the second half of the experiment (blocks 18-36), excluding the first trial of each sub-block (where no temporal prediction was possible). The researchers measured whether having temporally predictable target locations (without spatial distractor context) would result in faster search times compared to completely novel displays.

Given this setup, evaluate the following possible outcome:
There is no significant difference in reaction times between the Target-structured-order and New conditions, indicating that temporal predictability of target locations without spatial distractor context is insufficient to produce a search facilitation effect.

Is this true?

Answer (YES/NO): NO